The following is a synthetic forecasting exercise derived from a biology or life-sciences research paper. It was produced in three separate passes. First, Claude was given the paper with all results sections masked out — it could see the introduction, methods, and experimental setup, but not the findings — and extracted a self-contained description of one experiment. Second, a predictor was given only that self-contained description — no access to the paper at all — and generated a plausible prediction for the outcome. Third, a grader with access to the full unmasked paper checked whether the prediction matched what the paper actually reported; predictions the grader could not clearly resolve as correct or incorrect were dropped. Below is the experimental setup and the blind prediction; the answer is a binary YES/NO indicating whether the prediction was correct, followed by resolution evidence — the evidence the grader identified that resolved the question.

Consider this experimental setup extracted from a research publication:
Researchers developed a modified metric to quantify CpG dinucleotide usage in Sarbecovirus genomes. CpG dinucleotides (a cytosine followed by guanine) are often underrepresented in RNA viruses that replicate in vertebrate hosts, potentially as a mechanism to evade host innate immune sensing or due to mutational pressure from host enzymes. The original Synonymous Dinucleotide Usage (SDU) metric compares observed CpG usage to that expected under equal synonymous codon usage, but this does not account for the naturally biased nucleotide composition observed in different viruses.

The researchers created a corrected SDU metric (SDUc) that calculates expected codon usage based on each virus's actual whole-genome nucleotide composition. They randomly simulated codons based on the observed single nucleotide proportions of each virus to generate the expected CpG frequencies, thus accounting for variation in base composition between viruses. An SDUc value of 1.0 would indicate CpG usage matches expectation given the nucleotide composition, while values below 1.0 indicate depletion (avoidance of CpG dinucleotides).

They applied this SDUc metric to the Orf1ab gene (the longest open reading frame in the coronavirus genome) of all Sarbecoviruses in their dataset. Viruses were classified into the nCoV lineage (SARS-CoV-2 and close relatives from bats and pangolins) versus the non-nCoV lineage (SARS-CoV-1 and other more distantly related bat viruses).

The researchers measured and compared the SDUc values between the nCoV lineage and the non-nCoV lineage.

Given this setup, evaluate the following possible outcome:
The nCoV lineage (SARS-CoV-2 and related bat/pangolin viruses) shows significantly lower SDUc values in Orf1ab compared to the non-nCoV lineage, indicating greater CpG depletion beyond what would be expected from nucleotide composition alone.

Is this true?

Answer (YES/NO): YES